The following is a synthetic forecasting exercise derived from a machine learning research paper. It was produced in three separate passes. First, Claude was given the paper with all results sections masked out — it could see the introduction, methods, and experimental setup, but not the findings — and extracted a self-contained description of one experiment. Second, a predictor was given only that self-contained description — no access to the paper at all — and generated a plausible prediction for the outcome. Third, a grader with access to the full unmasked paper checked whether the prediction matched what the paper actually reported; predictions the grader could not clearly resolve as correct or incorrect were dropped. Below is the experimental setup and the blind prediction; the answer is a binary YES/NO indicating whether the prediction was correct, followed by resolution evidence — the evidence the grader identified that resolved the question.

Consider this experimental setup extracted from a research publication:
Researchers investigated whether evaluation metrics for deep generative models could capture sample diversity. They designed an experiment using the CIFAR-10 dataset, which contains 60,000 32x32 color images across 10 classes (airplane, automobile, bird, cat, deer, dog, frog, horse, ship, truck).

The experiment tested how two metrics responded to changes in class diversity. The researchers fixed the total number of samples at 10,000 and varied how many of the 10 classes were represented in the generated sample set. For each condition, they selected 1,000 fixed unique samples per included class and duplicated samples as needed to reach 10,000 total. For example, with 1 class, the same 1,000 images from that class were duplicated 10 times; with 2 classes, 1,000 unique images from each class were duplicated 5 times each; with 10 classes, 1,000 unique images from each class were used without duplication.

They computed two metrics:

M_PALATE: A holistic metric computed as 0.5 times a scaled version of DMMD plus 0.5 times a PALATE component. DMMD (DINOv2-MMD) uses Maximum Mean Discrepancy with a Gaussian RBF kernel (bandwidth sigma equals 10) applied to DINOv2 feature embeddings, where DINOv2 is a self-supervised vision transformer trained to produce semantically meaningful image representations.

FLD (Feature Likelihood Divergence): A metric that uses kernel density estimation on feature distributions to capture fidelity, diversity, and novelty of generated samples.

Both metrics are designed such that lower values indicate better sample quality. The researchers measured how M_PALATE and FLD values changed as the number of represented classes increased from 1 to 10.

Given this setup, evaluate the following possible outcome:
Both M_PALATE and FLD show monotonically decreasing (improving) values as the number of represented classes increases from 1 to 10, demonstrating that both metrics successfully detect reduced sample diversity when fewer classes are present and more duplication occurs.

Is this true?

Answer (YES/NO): YES